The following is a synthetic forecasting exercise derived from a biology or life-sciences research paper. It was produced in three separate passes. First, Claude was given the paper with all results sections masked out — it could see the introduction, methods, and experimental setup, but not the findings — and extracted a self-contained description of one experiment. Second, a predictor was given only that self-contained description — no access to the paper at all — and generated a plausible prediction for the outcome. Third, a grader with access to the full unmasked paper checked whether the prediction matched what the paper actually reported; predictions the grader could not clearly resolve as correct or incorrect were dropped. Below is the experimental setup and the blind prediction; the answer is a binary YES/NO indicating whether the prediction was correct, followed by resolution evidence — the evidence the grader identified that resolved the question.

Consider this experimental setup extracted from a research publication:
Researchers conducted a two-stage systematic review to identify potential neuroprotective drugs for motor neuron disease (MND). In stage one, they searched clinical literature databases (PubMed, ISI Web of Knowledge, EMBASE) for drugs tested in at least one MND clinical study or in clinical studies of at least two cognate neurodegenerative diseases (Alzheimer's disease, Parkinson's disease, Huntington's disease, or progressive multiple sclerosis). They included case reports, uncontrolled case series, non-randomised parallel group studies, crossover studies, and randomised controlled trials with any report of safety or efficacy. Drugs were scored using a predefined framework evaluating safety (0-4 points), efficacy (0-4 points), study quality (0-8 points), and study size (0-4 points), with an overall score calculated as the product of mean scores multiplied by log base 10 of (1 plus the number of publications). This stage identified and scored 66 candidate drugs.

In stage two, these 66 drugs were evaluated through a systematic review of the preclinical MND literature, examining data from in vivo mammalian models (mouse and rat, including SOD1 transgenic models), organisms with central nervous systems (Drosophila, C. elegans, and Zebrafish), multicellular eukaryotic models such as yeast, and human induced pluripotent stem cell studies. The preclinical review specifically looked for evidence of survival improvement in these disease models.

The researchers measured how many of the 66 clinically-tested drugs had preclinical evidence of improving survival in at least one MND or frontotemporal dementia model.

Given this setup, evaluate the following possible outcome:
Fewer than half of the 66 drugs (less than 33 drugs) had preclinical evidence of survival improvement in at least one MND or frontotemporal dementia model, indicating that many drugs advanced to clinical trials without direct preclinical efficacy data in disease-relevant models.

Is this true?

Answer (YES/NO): YES